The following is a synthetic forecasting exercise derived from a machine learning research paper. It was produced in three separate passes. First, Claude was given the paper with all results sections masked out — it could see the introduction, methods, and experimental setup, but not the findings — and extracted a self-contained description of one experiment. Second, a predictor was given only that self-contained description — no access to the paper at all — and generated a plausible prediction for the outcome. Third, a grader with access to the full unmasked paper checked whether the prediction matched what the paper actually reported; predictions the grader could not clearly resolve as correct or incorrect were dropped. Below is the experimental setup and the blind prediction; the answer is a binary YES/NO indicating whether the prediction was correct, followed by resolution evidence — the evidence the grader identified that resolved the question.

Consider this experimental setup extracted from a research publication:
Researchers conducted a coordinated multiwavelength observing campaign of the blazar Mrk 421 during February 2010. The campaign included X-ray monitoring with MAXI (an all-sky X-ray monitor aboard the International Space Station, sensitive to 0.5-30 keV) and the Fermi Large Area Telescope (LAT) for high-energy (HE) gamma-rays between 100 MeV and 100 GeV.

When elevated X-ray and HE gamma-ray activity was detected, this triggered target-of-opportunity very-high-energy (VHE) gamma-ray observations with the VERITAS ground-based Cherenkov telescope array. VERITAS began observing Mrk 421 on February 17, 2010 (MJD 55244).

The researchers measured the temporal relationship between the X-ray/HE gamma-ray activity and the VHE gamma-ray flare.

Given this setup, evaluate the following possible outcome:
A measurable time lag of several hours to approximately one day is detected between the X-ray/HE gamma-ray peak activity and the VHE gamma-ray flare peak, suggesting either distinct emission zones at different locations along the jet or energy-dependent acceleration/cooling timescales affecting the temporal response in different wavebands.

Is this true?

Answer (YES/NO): NO